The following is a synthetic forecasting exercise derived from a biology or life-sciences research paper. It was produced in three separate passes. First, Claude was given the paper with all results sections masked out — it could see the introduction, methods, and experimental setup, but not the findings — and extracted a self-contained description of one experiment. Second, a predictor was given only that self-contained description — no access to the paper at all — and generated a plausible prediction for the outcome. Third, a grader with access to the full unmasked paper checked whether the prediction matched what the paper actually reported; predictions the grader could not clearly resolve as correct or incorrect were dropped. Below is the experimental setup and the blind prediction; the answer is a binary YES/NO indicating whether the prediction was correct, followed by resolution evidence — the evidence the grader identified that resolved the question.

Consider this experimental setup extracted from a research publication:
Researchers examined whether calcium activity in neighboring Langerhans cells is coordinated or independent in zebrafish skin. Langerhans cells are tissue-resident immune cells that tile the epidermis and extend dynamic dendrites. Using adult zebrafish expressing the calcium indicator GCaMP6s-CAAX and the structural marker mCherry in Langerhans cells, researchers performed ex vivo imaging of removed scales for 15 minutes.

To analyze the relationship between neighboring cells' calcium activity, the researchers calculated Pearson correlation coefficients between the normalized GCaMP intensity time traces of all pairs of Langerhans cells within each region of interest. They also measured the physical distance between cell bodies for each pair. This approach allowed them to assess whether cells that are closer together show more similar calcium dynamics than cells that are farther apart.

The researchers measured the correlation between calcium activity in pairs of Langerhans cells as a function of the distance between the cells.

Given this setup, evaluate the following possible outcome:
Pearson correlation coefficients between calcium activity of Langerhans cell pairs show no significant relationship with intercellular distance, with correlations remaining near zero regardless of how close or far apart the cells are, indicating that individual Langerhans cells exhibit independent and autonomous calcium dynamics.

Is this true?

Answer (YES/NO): YES